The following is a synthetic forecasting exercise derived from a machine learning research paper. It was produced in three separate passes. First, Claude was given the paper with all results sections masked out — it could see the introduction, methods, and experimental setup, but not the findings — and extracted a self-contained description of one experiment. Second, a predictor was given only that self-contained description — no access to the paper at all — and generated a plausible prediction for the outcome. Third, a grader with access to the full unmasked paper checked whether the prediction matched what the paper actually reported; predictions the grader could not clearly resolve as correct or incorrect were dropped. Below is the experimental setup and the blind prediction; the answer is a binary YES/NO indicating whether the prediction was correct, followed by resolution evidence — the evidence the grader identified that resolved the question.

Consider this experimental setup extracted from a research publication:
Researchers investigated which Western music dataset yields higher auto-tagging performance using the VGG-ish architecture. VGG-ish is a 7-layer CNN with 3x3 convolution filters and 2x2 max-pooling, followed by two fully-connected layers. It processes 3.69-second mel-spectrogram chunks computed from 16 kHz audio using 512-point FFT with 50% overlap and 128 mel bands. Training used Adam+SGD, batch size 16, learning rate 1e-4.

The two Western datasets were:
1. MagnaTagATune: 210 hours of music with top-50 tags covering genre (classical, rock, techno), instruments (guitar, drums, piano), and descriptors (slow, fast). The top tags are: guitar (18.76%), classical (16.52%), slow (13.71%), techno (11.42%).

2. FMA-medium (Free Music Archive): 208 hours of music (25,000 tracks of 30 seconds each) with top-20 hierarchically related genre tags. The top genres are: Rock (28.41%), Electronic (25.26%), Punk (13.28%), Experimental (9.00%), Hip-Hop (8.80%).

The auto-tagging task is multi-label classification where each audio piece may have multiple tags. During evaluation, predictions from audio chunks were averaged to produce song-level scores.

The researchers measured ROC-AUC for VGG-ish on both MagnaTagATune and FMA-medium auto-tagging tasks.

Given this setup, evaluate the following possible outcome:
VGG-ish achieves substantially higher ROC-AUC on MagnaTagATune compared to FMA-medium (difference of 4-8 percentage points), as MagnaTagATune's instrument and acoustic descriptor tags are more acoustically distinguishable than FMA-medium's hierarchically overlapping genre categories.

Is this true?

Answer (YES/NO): NO